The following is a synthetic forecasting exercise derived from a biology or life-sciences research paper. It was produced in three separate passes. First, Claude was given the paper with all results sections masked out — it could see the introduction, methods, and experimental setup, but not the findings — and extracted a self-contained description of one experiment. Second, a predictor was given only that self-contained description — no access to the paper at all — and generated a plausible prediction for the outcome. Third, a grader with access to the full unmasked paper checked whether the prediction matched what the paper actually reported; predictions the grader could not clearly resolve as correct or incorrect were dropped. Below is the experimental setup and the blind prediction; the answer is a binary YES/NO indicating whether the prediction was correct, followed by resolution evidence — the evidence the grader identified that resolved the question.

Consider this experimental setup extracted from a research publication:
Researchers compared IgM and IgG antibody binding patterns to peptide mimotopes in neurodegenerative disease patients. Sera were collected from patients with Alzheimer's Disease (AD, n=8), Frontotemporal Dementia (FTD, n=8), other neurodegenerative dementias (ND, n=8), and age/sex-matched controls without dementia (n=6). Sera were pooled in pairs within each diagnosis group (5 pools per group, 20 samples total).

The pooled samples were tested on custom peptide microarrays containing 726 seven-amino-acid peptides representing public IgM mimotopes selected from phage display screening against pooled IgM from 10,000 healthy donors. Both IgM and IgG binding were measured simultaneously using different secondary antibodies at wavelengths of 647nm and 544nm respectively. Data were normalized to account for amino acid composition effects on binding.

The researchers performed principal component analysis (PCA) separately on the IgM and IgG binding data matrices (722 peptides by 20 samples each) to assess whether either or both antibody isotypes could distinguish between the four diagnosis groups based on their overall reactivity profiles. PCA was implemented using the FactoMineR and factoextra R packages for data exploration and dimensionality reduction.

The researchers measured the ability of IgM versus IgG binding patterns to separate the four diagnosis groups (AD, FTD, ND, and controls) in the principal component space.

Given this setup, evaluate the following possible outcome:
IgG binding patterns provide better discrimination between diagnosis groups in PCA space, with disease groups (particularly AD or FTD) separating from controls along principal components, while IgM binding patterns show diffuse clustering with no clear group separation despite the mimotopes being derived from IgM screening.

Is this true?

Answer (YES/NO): NO